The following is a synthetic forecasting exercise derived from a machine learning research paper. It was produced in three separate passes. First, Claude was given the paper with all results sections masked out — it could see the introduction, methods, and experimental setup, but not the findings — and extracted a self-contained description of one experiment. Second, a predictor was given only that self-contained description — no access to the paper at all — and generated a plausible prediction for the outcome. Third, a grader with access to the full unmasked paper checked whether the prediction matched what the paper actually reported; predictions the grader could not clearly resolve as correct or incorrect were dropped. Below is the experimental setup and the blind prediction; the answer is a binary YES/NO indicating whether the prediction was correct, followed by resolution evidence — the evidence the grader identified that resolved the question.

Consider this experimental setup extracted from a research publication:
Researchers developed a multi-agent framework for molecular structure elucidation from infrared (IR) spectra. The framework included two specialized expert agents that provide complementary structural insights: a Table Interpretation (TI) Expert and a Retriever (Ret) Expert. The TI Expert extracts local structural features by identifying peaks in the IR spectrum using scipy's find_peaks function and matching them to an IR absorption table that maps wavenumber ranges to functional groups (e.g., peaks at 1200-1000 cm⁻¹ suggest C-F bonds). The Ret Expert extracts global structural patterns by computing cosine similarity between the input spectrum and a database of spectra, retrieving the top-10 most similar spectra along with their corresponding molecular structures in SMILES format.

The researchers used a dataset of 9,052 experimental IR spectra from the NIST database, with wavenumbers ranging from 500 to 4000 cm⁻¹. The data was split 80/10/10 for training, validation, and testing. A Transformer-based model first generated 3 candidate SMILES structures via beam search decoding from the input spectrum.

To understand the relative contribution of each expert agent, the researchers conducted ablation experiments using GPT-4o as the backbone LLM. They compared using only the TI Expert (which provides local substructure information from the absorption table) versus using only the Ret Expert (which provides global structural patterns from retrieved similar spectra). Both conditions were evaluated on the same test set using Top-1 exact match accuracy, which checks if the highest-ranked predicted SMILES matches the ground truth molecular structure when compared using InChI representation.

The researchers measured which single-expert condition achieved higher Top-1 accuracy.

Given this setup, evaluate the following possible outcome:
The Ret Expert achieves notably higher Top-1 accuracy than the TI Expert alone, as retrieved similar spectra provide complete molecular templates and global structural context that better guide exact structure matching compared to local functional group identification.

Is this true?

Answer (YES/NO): NO